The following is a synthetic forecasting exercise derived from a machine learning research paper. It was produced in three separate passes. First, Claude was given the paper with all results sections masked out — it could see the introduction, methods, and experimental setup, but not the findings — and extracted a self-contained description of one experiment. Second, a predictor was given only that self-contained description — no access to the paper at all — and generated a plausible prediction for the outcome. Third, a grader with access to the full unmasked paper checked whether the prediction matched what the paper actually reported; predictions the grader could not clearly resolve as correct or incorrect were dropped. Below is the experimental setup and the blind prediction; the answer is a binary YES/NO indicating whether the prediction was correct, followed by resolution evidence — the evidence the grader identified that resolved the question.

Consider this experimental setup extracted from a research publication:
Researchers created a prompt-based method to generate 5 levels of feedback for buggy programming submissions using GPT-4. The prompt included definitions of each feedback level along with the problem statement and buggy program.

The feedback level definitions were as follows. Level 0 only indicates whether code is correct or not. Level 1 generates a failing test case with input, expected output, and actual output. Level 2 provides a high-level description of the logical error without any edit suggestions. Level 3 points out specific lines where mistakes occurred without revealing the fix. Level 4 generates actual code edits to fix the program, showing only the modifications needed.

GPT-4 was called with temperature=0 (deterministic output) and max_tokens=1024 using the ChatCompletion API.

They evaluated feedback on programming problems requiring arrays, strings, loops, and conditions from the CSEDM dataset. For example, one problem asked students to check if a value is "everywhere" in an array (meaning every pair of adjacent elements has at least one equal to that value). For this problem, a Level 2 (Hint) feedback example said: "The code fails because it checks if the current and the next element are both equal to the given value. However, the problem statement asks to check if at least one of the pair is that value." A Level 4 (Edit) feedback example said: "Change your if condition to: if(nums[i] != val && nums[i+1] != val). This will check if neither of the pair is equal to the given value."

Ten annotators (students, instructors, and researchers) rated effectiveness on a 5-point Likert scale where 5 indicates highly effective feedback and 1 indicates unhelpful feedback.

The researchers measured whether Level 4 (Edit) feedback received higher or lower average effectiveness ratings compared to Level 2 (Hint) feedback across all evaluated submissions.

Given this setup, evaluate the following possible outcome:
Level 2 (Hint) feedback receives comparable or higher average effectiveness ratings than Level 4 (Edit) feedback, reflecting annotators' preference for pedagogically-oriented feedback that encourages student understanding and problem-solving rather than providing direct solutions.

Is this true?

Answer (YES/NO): YES